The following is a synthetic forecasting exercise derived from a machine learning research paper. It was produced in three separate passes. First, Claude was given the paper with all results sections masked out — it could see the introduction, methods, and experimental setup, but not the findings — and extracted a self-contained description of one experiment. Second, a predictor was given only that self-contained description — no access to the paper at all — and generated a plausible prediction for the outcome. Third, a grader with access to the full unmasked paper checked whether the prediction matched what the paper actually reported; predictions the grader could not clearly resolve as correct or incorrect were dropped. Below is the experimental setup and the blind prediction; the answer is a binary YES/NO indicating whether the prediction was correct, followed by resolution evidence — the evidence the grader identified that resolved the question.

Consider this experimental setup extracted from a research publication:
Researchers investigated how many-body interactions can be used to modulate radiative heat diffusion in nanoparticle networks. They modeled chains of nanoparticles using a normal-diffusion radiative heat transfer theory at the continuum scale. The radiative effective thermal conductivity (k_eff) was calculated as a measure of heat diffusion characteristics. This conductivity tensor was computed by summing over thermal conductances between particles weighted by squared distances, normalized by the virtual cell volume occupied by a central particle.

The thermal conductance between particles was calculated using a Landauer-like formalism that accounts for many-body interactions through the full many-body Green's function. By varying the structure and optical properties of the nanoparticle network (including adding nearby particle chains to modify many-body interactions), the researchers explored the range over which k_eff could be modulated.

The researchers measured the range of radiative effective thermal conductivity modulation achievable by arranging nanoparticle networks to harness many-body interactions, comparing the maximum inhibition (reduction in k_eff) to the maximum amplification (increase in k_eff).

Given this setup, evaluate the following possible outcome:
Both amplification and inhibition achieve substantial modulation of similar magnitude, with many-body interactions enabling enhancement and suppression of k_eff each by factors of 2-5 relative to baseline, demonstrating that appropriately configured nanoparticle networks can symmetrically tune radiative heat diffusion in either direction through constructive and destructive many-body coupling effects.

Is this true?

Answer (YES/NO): NO